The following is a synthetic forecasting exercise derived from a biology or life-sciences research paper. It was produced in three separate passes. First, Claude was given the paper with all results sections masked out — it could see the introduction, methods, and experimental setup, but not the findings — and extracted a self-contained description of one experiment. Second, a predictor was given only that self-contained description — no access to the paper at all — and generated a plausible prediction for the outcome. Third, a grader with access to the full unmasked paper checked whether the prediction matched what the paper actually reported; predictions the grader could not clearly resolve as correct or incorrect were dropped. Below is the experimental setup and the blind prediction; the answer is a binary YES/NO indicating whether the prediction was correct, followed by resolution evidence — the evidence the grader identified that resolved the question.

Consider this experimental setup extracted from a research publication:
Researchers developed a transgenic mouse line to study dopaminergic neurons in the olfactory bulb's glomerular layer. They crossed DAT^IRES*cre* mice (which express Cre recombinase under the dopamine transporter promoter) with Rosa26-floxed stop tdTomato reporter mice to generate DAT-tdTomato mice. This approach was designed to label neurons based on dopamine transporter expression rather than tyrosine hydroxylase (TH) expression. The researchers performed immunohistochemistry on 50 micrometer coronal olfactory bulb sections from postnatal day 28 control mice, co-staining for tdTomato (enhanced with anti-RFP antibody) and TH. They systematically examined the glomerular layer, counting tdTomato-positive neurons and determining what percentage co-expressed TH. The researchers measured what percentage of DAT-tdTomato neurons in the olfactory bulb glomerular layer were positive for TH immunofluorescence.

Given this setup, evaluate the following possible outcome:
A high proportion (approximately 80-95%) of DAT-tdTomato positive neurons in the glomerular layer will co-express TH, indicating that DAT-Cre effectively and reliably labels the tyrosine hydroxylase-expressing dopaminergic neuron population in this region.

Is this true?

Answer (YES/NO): NO